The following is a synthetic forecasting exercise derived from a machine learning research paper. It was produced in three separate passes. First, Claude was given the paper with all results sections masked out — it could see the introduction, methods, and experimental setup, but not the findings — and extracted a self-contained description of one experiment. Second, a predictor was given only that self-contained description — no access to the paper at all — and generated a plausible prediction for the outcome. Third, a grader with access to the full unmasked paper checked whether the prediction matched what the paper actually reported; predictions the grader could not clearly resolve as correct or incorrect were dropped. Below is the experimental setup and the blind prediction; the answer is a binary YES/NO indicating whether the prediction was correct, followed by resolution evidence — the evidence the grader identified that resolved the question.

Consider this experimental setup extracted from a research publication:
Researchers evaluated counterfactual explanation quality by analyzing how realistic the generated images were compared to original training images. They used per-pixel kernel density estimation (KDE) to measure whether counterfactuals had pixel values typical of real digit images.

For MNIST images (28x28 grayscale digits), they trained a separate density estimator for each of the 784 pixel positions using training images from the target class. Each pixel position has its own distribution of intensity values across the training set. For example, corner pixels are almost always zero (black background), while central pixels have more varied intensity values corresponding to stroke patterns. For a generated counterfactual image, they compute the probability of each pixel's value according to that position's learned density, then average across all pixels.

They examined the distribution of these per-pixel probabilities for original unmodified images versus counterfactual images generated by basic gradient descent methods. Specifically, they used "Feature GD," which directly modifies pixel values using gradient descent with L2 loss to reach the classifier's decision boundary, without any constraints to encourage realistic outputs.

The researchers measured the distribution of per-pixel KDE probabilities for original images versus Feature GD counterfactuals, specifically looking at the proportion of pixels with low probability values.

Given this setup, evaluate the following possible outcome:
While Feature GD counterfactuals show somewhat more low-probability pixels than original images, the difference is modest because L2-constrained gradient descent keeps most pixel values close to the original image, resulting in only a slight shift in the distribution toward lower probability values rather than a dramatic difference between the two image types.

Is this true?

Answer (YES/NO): NO